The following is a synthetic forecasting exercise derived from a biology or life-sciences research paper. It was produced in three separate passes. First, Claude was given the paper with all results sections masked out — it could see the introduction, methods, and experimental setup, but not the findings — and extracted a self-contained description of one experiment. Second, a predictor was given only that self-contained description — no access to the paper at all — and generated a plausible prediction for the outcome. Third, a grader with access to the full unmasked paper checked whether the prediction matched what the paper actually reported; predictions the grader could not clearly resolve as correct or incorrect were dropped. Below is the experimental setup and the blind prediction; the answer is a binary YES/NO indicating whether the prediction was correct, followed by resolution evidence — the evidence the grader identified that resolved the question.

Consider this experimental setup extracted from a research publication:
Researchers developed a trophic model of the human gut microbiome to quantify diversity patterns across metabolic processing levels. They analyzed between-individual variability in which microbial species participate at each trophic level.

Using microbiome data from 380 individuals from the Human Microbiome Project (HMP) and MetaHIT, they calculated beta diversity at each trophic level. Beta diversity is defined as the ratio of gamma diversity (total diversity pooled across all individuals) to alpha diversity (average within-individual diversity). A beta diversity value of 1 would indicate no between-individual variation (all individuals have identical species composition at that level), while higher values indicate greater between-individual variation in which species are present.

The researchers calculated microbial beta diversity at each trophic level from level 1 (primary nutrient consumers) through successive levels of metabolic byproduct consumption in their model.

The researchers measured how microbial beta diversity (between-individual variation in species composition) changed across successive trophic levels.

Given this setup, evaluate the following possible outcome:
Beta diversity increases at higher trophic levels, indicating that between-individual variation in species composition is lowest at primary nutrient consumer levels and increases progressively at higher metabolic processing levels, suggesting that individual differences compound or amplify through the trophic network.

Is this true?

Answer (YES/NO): NO